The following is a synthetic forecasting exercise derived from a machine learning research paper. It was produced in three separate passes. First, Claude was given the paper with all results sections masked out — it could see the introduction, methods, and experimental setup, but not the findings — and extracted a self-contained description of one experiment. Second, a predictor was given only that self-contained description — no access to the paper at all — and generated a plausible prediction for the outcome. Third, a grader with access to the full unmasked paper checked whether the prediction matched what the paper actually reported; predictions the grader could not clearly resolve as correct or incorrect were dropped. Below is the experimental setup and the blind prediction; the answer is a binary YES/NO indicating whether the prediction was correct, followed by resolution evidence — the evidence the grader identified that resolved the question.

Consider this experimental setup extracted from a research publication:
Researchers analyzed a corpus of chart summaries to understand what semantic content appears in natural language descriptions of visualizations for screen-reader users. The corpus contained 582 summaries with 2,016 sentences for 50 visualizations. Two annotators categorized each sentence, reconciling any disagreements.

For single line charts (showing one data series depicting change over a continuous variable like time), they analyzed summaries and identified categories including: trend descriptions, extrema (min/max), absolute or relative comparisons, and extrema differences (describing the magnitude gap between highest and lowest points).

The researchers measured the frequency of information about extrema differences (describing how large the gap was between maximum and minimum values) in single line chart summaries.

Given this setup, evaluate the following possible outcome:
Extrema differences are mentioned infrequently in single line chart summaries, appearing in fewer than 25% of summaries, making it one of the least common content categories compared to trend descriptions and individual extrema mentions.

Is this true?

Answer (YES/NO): YES